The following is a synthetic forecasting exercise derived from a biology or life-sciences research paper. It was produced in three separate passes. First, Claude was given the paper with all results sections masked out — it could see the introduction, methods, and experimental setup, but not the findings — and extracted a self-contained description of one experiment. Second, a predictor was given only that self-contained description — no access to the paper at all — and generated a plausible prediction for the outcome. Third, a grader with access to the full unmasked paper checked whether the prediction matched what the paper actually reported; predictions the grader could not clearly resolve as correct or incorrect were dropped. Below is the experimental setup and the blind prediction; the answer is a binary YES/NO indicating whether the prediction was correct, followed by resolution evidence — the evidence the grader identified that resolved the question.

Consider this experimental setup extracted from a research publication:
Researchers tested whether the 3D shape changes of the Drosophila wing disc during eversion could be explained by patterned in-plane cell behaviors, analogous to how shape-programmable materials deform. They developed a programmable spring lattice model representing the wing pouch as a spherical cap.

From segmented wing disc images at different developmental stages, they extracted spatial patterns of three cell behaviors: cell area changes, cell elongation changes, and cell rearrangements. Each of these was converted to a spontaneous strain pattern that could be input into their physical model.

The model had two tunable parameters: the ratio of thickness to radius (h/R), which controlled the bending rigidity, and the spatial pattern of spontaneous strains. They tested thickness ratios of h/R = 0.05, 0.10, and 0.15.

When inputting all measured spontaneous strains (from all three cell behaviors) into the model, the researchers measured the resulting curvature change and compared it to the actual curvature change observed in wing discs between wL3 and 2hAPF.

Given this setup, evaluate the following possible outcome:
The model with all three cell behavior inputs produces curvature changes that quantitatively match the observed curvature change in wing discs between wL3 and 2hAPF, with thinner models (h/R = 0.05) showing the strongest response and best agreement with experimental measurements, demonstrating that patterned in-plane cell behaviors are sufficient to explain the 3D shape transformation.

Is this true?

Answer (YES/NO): NO